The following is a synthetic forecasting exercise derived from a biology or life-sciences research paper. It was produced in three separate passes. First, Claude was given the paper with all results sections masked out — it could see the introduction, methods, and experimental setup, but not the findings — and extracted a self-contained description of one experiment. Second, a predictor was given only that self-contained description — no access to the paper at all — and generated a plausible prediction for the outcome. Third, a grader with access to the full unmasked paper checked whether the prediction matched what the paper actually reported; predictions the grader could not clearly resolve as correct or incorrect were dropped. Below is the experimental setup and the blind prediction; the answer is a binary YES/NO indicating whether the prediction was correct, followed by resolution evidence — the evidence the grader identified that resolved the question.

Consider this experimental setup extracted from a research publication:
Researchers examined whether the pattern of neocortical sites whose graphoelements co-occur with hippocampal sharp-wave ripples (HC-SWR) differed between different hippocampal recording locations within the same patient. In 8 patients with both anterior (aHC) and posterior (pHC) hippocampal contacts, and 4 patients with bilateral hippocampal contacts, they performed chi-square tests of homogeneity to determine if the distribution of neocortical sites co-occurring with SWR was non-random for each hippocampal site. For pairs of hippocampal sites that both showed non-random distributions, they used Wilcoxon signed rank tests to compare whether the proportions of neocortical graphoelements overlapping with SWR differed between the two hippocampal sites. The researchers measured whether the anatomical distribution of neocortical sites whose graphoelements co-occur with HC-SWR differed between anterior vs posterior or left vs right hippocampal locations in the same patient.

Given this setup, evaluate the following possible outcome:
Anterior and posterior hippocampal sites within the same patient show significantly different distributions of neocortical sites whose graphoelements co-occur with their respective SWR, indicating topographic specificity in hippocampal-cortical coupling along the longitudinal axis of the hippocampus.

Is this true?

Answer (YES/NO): YES